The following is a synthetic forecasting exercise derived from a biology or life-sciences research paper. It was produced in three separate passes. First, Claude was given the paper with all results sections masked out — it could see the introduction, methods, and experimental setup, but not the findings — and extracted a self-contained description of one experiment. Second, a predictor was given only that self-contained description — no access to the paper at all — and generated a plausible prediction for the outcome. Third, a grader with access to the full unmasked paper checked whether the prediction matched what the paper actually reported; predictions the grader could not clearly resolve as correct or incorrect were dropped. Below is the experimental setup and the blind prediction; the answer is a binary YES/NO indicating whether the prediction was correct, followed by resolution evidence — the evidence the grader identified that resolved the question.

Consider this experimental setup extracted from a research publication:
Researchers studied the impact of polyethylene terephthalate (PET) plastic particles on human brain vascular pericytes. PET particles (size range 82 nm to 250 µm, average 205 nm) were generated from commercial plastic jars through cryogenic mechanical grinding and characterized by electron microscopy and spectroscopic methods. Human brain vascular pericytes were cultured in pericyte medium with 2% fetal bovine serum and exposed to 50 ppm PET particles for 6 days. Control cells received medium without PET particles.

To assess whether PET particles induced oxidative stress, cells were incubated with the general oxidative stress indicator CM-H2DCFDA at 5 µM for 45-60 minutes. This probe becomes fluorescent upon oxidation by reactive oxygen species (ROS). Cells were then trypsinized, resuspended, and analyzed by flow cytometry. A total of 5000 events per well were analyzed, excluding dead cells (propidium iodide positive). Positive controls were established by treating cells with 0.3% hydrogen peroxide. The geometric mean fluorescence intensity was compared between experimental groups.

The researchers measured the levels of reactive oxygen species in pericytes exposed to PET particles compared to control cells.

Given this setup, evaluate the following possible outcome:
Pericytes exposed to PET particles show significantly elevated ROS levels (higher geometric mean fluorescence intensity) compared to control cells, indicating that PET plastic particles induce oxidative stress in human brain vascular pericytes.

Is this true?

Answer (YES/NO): NO